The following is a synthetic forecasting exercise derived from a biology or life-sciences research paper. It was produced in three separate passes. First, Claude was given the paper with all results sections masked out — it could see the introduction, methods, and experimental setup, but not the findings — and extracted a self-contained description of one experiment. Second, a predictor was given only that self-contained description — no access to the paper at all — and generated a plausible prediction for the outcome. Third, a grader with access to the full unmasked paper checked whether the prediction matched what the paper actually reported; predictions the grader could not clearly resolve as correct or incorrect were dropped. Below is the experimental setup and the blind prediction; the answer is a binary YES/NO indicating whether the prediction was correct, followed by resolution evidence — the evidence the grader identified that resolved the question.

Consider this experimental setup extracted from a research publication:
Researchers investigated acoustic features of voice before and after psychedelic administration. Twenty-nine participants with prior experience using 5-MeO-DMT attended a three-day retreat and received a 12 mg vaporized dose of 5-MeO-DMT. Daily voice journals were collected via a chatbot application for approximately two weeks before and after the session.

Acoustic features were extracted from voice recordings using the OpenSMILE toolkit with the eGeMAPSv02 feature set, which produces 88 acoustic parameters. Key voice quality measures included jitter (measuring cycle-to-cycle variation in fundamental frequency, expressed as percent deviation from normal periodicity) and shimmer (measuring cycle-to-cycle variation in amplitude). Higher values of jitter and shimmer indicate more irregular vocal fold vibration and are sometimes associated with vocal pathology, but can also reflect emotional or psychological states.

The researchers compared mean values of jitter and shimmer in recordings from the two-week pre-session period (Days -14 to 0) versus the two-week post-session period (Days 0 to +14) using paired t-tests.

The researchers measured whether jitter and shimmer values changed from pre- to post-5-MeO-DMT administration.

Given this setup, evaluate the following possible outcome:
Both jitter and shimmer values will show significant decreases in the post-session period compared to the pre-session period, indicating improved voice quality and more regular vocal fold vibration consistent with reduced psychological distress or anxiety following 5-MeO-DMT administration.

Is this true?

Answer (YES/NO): NO